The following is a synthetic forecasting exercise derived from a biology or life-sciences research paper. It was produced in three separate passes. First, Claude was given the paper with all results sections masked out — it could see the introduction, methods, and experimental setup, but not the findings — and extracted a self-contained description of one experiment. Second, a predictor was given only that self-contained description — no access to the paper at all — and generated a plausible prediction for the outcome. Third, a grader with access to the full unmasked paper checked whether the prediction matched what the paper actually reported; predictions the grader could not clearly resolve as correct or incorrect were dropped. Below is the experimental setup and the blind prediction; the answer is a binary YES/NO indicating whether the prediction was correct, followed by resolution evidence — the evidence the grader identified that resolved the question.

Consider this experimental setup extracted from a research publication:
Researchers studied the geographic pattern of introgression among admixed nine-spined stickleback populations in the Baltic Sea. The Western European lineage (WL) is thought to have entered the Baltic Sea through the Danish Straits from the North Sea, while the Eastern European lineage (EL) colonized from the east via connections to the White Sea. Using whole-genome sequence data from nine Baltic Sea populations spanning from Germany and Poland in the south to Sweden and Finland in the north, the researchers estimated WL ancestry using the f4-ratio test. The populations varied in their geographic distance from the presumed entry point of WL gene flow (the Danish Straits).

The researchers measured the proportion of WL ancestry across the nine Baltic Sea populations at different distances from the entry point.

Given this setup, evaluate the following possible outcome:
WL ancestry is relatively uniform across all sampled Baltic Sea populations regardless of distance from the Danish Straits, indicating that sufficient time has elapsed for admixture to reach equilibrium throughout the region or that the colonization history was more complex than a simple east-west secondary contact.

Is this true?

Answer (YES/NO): NO